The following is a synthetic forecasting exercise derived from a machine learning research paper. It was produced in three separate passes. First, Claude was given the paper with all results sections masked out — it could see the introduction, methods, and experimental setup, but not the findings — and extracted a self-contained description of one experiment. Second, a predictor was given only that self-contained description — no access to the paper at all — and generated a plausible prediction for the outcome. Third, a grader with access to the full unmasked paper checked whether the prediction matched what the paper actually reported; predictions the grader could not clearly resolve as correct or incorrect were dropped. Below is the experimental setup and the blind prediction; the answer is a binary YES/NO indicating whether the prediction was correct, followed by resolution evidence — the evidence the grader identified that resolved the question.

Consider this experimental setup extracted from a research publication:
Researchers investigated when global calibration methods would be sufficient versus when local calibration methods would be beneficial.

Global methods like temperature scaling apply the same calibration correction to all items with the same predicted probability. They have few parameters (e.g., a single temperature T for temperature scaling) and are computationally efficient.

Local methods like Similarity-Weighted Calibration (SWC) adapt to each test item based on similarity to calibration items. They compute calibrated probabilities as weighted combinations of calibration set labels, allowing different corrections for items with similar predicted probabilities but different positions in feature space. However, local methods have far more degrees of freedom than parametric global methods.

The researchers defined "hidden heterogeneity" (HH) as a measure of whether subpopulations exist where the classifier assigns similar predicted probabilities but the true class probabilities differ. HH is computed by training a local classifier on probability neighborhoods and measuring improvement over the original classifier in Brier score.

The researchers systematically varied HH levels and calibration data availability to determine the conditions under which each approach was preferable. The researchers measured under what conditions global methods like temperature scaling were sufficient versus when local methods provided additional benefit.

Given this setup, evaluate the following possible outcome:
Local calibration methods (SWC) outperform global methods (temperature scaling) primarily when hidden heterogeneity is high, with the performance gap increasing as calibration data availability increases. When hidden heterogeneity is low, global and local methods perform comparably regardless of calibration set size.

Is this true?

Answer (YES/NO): NO